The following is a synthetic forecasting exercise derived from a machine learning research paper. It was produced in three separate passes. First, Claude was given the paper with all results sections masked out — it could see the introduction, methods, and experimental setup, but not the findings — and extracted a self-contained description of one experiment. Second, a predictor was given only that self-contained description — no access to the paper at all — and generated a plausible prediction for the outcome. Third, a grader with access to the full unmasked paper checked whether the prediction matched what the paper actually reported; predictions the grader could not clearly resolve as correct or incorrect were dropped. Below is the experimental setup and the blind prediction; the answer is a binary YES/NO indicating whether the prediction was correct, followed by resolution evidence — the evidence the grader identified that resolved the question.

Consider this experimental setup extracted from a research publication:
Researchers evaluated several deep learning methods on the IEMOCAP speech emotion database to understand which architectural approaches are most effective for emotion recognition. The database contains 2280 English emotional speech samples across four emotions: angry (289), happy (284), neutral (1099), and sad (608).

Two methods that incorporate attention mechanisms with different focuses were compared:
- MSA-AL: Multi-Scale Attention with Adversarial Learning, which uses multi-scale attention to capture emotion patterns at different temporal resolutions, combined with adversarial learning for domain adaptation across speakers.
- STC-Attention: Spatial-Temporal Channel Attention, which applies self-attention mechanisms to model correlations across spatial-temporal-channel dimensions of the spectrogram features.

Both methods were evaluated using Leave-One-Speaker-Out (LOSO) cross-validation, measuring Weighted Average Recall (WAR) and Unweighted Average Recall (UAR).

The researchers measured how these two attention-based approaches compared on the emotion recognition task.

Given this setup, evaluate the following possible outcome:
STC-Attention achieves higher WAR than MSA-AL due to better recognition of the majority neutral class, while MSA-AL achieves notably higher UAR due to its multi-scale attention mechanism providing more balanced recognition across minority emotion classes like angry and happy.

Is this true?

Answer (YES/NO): NO